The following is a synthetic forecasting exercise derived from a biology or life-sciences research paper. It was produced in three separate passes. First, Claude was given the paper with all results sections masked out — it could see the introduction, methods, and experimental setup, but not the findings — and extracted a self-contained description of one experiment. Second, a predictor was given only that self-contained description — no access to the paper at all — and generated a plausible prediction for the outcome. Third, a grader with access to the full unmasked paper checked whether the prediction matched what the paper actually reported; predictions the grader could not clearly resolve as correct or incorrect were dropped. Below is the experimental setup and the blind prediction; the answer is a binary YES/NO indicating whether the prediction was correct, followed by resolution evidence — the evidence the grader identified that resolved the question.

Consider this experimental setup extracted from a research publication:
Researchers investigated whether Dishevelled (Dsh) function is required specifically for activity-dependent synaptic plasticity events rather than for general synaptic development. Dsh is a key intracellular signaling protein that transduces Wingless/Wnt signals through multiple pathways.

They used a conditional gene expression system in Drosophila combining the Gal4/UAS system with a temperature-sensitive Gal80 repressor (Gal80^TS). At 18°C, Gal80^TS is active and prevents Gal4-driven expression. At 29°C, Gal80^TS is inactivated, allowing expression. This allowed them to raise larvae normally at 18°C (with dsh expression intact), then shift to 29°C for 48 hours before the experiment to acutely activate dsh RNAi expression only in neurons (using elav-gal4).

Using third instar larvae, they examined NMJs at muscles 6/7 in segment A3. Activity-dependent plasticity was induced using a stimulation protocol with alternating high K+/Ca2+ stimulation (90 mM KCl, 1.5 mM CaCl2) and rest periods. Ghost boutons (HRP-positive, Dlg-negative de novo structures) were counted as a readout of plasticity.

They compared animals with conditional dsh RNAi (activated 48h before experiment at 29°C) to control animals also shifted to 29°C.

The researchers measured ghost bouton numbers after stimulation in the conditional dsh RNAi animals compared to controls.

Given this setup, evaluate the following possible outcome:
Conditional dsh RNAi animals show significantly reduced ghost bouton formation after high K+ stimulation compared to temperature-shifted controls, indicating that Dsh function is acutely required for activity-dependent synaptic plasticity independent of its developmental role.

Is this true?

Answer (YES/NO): YES